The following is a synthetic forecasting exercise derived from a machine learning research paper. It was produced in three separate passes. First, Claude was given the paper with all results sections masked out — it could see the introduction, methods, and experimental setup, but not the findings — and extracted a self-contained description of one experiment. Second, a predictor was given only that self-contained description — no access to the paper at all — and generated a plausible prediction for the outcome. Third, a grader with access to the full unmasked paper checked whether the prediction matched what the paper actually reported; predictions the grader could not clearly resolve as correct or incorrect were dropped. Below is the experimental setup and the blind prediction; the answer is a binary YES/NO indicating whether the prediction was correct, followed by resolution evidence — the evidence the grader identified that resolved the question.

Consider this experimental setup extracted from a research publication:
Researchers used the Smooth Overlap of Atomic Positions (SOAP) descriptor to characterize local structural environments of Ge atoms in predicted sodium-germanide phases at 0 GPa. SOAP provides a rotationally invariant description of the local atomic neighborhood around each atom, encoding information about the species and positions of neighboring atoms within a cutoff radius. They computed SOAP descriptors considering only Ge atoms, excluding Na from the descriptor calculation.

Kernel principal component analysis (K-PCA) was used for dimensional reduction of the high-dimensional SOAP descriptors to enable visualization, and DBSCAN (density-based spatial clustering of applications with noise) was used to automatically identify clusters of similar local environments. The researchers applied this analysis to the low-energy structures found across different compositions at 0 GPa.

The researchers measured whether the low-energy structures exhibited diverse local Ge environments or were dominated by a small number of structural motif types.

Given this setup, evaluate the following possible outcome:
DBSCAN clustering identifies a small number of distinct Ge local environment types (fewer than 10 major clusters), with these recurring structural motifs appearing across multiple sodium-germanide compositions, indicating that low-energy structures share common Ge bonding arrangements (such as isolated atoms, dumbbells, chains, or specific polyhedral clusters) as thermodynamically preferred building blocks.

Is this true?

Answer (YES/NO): YES